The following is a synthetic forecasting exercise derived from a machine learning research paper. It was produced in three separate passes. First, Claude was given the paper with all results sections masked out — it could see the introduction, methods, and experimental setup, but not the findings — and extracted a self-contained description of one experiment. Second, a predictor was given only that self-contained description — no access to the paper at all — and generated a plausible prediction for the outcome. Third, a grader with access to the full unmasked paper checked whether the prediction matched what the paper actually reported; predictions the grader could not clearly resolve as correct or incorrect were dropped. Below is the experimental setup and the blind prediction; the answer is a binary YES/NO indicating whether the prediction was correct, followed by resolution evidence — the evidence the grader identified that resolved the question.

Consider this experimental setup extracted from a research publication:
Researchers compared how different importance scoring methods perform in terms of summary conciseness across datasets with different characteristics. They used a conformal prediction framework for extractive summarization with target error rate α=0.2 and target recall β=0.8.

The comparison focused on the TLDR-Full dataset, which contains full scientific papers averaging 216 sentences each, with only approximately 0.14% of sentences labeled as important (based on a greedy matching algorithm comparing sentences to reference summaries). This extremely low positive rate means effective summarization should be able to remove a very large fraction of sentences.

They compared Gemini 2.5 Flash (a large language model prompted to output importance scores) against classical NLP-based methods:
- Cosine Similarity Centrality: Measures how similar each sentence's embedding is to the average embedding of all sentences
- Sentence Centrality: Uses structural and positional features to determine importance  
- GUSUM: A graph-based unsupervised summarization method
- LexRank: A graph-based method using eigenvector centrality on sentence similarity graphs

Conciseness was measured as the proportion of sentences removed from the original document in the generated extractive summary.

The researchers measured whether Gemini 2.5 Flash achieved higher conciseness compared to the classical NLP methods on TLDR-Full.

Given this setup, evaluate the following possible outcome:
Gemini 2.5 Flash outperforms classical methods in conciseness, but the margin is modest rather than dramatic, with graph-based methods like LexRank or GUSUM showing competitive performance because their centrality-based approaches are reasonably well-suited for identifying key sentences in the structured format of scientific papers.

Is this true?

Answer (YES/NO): NO